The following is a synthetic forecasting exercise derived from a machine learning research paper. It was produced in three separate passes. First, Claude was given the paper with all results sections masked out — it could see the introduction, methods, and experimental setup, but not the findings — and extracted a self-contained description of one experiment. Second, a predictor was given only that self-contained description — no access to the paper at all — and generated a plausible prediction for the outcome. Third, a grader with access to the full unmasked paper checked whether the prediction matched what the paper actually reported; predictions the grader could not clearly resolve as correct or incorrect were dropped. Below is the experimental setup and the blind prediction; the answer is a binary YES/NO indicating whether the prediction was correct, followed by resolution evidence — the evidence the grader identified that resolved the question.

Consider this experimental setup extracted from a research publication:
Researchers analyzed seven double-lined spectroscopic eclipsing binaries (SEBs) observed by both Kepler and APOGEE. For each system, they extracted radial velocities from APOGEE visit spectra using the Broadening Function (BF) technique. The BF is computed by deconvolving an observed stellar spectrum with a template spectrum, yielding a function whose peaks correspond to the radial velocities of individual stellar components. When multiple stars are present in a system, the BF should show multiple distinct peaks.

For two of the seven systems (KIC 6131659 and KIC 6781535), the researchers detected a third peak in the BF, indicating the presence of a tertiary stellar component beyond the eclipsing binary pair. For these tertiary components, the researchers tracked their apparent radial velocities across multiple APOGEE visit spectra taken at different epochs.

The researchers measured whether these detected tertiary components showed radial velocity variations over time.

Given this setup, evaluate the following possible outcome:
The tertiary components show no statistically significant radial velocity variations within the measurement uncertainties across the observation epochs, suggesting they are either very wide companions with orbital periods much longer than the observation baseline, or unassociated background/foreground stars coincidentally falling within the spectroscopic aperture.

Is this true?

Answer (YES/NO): YES